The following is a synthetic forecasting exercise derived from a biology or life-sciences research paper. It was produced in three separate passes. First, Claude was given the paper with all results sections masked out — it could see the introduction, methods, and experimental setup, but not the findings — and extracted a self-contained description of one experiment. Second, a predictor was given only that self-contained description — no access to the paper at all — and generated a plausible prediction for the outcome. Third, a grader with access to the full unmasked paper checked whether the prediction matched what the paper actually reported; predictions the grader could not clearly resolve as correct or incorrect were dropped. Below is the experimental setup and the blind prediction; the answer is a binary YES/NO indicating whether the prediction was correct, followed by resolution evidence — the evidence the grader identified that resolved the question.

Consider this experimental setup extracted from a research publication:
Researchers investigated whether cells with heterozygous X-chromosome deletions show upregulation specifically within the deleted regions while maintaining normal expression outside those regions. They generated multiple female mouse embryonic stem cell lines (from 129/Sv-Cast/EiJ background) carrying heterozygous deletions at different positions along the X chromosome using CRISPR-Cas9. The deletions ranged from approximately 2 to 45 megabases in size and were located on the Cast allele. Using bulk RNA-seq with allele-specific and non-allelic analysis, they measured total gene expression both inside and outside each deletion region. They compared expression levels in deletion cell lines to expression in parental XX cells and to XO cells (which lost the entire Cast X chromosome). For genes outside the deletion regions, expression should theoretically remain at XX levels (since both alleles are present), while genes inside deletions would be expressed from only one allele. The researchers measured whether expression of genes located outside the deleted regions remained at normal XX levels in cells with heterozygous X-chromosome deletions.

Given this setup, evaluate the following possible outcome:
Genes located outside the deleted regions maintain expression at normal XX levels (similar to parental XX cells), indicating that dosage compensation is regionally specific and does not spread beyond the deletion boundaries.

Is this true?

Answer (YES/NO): YES